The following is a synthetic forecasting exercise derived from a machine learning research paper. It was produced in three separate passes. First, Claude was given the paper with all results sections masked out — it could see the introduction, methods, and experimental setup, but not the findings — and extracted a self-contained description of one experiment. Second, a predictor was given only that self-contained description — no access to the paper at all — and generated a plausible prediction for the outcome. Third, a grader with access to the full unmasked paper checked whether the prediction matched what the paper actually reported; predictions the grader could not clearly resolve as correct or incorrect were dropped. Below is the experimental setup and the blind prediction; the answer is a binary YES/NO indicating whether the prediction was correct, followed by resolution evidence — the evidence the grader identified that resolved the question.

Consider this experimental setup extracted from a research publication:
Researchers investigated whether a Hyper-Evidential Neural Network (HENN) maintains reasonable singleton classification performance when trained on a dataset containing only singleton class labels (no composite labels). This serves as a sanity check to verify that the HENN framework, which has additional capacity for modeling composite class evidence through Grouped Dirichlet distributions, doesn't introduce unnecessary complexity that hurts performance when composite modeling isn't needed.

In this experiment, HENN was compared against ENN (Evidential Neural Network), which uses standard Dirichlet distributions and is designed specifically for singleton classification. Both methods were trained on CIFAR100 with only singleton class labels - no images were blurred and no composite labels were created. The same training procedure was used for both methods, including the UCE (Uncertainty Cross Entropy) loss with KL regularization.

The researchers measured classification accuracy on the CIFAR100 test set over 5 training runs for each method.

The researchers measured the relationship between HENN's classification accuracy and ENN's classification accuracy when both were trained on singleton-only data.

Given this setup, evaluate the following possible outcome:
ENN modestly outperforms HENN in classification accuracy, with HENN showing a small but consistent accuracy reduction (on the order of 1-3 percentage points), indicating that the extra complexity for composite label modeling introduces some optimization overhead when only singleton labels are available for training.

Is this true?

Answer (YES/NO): NO